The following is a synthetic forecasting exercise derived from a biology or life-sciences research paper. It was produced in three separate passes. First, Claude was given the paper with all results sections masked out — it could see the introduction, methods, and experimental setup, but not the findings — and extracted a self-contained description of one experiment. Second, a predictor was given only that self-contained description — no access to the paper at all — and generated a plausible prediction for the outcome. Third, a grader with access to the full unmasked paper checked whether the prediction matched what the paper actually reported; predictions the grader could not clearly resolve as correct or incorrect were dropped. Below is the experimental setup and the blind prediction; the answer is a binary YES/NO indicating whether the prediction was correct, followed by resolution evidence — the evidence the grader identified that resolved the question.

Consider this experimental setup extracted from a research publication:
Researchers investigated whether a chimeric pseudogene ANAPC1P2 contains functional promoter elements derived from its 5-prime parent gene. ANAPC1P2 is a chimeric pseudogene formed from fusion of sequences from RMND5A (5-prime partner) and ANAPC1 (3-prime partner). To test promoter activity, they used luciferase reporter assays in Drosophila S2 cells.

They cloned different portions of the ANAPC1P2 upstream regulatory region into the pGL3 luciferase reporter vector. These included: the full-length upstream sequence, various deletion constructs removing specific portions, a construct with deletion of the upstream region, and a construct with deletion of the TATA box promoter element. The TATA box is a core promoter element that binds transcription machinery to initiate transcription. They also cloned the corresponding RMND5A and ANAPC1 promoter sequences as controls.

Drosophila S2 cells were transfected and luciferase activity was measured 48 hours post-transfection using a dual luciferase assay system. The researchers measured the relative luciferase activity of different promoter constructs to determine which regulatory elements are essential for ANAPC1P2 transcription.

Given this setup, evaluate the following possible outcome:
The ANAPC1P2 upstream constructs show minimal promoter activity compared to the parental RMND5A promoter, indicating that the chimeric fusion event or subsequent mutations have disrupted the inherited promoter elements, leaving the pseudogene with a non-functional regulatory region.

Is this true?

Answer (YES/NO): NO